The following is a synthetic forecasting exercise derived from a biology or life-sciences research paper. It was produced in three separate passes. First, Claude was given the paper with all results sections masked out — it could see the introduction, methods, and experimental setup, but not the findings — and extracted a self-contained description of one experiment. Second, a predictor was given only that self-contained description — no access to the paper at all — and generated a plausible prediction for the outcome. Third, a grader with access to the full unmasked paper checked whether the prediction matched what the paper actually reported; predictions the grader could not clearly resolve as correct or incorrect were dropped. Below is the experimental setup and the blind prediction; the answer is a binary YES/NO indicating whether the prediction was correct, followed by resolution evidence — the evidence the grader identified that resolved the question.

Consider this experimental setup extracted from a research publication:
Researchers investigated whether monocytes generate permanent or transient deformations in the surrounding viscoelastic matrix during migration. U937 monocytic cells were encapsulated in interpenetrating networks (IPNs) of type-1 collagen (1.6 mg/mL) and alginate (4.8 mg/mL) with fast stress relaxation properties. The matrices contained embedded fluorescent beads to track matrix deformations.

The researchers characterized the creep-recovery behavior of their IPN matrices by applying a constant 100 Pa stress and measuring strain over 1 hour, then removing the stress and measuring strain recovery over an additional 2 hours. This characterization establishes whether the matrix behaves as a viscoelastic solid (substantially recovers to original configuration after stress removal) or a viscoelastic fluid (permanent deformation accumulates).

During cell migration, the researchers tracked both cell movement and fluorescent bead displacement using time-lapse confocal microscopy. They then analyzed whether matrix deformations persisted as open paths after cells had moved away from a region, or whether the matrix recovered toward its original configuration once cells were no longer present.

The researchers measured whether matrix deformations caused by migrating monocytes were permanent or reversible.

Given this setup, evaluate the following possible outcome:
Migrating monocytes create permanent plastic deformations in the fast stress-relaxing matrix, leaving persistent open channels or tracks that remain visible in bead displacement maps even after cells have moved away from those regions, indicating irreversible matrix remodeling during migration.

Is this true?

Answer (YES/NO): YES